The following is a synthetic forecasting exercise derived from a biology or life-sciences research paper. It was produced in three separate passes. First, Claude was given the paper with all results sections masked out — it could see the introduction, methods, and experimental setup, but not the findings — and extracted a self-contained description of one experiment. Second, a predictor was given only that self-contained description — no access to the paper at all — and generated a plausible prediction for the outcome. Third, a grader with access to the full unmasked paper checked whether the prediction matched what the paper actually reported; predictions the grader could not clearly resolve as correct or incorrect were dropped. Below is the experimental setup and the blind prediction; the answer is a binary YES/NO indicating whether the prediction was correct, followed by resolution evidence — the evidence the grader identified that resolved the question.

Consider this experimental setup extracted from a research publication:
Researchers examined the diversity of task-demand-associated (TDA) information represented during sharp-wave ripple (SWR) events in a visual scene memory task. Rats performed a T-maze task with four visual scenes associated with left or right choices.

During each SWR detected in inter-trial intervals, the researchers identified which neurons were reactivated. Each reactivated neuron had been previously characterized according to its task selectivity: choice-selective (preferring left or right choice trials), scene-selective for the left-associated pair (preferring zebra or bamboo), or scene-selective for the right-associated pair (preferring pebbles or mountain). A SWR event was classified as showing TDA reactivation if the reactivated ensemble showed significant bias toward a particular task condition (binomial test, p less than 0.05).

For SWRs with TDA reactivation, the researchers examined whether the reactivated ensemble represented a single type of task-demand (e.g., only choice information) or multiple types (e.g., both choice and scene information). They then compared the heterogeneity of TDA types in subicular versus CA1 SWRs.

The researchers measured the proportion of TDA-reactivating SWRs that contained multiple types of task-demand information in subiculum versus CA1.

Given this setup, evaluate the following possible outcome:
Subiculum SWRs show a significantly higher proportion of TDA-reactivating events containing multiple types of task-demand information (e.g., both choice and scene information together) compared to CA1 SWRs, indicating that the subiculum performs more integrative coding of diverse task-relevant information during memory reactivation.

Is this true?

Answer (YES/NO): YES